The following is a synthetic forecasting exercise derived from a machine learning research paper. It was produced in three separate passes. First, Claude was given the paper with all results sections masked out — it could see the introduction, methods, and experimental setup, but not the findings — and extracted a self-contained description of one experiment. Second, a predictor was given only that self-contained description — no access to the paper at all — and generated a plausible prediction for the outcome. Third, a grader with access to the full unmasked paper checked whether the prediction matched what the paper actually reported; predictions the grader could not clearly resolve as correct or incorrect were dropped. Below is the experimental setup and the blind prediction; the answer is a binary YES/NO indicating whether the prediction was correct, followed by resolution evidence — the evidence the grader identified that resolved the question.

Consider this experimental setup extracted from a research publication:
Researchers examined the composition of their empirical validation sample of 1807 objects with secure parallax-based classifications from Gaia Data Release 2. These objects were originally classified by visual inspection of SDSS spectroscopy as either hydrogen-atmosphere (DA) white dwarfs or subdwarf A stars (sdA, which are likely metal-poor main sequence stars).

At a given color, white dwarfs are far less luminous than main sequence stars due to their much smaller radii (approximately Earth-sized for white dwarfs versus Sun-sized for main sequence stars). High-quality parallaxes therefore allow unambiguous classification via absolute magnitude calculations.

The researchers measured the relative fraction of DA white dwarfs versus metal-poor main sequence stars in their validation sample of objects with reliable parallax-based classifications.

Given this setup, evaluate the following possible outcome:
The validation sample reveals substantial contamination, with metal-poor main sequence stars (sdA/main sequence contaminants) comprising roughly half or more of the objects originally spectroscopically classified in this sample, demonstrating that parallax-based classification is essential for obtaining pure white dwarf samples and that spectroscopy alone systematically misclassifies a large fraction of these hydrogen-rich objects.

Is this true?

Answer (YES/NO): NO